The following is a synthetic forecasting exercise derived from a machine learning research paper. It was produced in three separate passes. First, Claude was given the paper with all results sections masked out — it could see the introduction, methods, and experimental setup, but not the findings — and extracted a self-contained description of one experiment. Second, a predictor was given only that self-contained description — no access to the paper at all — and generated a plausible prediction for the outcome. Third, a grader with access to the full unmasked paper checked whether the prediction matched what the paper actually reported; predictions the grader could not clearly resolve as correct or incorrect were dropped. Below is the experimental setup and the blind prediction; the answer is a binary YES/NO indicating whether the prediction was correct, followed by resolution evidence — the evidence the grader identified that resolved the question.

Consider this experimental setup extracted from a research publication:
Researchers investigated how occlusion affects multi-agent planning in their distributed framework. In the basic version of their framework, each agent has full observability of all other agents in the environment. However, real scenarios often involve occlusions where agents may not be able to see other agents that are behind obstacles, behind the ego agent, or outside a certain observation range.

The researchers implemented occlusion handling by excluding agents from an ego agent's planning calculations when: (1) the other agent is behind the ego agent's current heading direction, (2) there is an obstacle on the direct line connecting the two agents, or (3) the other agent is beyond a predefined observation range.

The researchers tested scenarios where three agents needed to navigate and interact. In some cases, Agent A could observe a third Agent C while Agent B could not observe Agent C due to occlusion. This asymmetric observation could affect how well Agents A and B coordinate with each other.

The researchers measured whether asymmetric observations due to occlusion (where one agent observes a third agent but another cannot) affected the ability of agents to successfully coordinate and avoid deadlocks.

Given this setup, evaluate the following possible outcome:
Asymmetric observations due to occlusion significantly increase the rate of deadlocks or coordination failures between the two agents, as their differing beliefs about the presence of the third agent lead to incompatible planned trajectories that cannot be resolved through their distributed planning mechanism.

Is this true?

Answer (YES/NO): YES